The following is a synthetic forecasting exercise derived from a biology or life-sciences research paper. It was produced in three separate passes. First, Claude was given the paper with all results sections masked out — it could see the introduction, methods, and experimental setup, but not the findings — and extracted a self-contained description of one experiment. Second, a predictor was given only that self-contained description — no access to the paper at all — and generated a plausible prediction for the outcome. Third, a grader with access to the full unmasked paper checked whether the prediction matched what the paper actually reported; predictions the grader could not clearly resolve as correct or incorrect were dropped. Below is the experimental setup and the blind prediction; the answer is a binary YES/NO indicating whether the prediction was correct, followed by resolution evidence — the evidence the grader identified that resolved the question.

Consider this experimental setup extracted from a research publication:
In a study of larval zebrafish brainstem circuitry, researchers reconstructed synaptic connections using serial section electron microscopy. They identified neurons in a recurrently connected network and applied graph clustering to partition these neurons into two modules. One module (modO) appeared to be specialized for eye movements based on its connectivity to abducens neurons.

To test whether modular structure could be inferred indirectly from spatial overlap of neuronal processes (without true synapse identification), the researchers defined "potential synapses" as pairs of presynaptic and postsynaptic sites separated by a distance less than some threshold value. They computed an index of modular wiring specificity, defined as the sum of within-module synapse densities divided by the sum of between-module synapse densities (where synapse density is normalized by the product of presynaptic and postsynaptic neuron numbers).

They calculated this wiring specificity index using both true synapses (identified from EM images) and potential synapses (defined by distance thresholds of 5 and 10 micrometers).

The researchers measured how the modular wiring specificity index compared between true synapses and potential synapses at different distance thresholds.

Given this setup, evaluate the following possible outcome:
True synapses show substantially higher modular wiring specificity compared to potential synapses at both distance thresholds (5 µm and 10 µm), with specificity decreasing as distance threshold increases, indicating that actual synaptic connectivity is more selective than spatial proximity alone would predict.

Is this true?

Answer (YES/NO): YES